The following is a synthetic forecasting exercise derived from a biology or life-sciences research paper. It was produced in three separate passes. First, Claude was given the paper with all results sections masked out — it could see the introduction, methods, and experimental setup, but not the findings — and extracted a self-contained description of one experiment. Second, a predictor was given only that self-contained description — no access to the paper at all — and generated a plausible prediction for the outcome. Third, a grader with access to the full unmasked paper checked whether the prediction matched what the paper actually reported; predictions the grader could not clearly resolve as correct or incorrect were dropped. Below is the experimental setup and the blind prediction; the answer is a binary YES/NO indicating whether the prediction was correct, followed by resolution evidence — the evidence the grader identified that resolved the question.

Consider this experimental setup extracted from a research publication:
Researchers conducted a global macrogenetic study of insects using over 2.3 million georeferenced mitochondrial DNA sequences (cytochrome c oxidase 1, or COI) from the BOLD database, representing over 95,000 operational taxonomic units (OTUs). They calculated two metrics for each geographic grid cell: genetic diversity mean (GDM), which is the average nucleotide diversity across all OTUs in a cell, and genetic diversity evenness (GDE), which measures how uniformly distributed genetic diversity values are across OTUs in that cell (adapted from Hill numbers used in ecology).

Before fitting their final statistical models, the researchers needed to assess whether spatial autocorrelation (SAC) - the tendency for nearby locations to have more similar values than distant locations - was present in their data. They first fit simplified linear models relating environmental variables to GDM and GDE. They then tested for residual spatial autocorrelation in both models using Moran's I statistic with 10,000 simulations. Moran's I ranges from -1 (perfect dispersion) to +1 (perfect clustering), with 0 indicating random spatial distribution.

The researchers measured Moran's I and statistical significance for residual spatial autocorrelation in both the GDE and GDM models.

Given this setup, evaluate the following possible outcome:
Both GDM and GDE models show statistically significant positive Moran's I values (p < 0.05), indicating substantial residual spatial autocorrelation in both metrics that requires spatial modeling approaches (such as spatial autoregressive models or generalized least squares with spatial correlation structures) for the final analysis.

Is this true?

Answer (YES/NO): YES